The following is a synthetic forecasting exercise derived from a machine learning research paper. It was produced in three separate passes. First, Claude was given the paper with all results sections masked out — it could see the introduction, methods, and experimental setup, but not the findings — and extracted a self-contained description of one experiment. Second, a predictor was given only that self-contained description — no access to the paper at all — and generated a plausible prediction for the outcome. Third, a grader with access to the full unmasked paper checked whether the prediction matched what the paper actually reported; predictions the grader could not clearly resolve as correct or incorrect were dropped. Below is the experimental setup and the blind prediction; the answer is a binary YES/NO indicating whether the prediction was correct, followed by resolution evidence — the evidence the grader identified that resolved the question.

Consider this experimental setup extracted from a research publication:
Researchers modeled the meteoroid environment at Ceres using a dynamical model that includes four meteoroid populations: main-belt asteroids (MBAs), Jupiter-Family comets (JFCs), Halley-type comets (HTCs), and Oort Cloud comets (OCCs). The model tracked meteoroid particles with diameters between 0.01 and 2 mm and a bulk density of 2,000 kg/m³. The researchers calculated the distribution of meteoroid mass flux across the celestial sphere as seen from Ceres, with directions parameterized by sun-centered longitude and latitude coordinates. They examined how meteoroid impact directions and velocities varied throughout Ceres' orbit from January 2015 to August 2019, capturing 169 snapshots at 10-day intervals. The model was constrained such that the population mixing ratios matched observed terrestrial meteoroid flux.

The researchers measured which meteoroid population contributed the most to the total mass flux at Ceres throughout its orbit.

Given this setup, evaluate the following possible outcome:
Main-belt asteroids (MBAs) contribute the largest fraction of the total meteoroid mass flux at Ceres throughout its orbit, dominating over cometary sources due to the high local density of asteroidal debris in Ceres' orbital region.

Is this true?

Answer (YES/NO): NO